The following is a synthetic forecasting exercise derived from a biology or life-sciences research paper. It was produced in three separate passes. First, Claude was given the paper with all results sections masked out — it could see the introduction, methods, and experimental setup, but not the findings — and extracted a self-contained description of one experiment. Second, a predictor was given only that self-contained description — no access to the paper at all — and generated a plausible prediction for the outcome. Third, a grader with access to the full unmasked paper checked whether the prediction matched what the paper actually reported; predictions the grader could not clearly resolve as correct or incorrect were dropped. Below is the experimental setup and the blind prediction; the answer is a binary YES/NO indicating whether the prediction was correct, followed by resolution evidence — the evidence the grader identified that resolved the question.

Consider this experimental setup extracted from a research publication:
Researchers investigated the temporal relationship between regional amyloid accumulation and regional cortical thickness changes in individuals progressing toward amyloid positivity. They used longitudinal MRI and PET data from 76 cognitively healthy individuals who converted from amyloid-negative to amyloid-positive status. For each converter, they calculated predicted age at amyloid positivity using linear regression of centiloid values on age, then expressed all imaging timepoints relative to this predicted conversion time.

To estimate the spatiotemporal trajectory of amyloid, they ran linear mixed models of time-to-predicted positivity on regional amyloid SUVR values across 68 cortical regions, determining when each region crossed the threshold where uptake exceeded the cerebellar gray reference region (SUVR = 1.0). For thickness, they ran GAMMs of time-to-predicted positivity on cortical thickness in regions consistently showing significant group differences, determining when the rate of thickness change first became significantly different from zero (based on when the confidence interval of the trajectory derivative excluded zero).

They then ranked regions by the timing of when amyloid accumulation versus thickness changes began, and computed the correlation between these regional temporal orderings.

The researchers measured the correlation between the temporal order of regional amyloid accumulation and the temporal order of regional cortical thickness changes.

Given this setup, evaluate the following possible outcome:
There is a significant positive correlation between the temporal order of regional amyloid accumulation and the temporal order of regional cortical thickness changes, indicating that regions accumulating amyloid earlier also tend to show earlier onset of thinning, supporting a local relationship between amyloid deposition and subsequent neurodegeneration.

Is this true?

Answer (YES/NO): NO